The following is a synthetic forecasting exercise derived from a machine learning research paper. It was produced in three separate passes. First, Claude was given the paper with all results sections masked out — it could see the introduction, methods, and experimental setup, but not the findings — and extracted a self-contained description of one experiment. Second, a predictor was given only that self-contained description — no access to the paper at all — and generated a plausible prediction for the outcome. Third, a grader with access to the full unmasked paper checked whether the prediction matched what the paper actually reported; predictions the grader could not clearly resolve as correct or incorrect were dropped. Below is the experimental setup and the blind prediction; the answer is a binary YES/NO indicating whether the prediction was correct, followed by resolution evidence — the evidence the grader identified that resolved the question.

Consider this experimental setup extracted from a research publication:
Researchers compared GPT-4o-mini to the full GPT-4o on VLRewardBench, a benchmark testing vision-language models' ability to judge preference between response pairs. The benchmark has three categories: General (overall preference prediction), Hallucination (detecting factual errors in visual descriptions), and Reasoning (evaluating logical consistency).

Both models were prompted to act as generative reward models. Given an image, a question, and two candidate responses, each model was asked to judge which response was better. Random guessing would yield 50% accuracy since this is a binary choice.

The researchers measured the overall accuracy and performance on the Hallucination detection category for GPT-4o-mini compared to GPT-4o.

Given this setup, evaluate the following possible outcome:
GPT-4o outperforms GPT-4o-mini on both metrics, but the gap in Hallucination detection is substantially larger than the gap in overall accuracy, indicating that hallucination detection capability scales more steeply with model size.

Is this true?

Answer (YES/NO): YES